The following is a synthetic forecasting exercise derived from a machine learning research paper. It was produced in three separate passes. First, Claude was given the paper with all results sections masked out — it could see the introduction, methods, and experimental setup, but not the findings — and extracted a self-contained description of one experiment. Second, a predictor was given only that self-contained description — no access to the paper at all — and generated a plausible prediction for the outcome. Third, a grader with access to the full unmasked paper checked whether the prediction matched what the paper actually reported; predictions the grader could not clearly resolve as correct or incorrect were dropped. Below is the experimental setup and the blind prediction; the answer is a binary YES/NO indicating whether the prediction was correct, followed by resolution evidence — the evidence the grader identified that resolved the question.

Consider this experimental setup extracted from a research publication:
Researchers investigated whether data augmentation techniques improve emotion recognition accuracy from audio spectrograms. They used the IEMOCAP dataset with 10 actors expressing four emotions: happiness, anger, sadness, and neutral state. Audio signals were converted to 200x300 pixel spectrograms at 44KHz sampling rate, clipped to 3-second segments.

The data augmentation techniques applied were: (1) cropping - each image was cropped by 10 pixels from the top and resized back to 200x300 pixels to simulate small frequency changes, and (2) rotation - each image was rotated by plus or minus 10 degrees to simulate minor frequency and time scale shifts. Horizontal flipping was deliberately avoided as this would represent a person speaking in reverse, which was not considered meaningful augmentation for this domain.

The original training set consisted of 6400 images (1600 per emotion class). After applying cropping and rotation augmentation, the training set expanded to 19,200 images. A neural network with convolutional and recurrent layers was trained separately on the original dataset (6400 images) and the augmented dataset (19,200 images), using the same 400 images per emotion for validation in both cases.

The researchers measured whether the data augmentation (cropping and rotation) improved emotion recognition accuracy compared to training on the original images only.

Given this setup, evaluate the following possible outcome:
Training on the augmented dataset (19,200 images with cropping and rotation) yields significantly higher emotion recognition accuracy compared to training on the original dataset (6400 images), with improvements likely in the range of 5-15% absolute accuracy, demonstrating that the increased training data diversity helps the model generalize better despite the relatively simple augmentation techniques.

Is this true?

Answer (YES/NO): NO